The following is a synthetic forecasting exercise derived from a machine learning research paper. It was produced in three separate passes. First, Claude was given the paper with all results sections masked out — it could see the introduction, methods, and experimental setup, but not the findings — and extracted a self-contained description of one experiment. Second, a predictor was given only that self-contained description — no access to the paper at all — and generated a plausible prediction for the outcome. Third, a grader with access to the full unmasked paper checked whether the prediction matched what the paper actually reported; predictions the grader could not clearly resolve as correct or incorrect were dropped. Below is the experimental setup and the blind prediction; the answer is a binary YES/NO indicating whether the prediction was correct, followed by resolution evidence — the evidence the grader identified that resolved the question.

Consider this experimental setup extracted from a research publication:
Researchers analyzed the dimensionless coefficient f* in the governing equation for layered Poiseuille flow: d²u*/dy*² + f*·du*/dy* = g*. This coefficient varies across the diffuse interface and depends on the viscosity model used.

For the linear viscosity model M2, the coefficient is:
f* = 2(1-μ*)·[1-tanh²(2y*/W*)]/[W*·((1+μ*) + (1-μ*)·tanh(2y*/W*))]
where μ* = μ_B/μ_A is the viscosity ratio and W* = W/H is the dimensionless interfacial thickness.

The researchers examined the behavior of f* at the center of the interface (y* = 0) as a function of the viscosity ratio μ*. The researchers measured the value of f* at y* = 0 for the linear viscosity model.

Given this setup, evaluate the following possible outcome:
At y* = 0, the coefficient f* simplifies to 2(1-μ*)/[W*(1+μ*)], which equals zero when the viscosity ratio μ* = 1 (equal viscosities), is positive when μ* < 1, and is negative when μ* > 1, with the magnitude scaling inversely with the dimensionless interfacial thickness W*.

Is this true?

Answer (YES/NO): YES